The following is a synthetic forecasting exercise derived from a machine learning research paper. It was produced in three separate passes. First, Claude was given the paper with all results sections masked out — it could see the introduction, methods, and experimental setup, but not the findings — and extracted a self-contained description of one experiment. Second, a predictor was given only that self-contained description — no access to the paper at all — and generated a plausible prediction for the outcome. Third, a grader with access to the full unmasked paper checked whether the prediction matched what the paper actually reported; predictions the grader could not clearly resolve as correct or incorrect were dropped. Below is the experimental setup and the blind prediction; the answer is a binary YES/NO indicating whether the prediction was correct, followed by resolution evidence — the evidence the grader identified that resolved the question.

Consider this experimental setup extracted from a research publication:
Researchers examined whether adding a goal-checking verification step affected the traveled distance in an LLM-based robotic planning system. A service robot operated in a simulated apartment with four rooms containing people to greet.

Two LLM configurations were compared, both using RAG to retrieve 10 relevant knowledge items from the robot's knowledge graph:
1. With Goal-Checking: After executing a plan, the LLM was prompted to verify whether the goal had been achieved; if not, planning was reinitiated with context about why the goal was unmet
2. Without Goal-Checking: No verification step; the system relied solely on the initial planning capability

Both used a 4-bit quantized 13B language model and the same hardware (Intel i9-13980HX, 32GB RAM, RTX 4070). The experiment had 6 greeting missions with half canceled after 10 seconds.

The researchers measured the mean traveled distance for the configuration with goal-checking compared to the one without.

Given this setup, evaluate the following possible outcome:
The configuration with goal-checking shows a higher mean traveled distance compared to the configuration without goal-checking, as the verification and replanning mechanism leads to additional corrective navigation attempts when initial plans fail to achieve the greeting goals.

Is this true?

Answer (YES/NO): YES